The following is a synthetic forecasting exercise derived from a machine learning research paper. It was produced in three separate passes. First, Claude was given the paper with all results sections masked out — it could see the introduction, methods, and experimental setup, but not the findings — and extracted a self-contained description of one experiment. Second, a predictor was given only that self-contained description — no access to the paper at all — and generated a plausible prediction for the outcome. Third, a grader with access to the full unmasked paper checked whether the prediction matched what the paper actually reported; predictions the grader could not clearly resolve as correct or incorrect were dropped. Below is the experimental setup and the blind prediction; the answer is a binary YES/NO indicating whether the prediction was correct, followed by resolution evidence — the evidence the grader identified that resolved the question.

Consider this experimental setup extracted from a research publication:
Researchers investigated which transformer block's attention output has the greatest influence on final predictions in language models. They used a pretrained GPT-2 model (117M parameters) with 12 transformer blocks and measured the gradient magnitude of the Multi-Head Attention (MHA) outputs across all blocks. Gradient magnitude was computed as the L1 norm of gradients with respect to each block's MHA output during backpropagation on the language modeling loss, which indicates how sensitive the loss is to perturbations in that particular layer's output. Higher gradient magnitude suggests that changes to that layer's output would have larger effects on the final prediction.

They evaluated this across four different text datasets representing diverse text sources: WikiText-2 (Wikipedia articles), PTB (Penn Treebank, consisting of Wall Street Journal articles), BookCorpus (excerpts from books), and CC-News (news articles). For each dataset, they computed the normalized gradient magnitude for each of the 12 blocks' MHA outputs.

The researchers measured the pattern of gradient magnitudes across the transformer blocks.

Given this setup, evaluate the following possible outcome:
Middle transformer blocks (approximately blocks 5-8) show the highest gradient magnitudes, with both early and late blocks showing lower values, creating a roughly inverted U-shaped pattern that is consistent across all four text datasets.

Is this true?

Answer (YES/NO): NO